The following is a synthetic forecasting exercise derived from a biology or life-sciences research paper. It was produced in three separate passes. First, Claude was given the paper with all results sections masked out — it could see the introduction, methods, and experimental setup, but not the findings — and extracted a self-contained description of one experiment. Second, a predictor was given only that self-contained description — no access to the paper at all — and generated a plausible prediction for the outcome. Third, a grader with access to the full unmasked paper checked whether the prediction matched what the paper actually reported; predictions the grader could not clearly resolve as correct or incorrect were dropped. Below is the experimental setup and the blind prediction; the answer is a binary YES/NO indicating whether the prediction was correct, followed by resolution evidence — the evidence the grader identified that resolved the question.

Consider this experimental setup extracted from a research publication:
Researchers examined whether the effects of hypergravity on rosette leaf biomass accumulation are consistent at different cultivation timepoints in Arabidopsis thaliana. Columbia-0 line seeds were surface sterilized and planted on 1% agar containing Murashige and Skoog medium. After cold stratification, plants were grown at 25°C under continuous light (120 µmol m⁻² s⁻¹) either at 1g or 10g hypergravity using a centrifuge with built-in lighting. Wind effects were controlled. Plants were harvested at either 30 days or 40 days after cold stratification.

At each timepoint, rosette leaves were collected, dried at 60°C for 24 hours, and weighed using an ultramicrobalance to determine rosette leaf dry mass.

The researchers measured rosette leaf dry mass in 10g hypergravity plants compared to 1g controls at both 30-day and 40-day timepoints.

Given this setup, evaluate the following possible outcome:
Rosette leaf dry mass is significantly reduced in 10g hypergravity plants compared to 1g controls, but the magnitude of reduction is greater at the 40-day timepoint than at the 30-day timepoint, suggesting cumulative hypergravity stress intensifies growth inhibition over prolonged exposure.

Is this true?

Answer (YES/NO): NO